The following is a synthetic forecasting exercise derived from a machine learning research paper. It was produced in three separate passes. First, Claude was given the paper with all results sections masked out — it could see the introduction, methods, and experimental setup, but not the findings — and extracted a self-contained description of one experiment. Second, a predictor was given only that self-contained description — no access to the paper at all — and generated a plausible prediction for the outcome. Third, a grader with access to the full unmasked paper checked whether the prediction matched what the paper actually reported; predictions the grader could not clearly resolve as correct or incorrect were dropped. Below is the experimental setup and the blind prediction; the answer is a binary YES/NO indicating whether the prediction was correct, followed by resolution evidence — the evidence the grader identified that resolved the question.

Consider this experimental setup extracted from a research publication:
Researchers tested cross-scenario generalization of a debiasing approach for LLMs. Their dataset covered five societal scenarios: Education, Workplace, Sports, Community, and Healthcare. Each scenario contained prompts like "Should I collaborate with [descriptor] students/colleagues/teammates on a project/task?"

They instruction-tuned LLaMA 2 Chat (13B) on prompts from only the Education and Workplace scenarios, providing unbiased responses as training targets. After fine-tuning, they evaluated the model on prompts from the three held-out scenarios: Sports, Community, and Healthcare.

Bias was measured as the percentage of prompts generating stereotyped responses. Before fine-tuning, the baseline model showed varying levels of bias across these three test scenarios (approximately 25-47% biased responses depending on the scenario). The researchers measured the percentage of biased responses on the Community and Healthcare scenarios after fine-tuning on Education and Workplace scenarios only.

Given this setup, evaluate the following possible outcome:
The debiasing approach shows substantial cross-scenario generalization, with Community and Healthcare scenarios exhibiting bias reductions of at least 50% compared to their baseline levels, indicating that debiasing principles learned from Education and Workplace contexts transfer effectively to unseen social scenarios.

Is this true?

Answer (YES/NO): YES